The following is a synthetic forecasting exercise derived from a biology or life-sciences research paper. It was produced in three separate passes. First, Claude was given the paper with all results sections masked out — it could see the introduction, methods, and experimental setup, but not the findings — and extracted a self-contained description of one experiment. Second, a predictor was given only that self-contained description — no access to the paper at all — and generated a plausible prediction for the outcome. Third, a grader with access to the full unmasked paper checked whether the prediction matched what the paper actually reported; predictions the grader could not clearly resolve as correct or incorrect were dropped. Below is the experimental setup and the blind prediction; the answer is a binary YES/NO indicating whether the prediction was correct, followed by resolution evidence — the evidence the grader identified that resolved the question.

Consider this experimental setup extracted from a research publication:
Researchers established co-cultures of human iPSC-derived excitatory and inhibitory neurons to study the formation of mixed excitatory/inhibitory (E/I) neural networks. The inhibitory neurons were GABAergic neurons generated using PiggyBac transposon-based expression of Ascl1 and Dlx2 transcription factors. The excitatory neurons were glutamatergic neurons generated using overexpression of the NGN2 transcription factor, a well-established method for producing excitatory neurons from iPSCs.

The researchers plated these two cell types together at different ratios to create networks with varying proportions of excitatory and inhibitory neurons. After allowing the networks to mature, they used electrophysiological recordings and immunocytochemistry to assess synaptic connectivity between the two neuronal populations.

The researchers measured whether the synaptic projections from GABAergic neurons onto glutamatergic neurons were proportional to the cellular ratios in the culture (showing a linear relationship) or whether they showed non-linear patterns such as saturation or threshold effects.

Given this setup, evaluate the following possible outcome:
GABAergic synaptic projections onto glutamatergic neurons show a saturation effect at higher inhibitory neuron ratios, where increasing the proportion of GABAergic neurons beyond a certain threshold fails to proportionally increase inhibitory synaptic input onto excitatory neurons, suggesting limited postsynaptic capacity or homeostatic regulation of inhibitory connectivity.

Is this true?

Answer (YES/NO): NO